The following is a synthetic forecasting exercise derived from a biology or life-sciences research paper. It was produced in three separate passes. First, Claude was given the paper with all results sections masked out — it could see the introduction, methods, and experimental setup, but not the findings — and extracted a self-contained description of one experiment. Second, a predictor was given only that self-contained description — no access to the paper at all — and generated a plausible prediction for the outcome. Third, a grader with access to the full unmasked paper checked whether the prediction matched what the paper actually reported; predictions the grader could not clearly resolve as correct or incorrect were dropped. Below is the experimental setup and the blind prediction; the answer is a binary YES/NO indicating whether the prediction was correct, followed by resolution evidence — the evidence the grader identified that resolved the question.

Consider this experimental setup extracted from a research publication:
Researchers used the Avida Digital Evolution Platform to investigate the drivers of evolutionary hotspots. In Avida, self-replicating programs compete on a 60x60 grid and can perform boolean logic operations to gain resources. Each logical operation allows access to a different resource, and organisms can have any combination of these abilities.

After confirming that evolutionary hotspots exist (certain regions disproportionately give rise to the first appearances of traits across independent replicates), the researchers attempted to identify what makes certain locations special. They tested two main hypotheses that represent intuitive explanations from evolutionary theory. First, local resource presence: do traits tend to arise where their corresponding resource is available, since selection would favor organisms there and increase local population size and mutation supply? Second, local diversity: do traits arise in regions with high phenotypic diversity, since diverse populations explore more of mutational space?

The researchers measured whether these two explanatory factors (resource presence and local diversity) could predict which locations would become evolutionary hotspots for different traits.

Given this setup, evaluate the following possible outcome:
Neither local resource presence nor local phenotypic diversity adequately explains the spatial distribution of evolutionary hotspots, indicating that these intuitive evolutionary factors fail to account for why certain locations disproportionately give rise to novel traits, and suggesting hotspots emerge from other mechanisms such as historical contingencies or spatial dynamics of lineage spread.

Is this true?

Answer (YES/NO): YES